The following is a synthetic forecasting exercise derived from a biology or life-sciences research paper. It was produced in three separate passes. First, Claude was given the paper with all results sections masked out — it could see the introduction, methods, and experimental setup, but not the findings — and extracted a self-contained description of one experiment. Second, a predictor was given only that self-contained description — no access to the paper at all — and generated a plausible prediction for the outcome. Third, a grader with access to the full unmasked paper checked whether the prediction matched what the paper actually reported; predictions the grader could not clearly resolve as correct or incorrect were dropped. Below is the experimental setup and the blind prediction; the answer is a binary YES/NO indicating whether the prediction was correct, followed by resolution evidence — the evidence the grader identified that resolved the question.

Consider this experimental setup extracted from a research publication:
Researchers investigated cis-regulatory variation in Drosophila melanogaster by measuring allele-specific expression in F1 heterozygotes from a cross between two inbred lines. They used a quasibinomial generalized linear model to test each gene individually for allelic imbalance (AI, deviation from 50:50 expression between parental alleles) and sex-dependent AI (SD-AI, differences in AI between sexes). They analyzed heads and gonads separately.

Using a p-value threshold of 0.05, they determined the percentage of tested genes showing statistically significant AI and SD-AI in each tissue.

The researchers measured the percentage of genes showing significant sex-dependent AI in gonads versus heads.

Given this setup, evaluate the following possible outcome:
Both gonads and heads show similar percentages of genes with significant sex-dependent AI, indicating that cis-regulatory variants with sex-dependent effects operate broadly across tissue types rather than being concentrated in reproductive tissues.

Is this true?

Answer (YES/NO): NO